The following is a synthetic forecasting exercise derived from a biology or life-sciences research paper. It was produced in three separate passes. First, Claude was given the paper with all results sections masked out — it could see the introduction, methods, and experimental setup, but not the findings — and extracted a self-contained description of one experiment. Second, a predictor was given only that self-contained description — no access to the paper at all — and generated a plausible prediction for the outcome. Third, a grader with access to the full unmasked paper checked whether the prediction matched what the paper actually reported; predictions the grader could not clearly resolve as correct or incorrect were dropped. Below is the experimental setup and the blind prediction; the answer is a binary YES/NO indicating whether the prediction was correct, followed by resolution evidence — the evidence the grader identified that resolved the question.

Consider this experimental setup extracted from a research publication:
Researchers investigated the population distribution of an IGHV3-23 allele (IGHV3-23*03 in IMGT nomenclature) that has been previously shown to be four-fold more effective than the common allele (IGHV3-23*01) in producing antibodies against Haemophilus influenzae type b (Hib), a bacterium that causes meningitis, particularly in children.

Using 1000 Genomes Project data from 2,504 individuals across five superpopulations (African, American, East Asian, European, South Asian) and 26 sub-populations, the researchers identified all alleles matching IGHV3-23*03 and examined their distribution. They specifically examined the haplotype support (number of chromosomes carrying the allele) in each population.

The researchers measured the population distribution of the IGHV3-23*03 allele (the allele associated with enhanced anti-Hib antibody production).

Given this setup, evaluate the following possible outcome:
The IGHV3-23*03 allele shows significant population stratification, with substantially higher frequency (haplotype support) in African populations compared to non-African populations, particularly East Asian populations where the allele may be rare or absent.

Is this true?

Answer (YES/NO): NO